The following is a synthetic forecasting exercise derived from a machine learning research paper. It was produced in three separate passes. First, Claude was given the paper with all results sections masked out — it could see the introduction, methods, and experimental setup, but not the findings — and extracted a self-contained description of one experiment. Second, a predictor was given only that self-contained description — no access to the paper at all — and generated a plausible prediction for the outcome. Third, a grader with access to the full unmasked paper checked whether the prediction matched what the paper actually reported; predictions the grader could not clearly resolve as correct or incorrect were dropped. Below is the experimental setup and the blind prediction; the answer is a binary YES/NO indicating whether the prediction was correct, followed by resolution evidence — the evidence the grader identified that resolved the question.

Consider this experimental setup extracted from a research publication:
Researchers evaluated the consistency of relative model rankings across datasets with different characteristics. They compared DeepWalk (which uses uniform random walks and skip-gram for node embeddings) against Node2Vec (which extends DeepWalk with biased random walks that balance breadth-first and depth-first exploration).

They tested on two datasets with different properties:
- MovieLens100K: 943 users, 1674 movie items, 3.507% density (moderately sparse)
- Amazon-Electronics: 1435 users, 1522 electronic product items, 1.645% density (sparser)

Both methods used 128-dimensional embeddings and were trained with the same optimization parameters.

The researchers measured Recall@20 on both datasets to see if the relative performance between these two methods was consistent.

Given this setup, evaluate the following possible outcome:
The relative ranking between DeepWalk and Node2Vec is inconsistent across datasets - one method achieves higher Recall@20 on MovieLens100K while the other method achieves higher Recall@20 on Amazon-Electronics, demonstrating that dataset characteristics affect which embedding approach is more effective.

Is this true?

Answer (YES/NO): NO